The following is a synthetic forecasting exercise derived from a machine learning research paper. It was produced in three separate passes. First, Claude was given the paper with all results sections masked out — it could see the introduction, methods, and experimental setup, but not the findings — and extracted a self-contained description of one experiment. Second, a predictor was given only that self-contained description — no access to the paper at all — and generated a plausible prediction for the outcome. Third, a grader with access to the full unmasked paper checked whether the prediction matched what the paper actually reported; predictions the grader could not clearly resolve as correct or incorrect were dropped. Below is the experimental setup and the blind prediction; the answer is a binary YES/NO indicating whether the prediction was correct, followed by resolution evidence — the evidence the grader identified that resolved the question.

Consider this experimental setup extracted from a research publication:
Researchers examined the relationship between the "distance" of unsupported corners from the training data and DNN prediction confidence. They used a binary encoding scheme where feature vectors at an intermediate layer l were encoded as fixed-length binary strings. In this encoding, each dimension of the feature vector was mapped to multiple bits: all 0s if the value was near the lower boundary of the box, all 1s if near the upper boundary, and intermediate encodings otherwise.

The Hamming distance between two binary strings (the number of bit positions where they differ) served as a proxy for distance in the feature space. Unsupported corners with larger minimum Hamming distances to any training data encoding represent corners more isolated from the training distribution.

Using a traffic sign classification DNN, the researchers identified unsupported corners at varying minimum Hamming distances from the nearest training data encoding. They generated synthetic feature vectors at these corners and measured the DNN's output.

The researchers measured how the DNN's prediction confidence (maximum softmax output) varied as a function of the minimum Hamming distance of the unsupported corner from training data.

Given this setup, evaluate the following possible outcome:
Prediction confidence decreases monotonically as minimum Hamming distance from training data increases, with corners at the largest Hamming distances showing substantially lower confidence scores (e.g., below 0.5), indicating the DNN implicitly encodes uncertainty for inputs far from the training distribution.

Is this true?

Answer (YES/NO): NO